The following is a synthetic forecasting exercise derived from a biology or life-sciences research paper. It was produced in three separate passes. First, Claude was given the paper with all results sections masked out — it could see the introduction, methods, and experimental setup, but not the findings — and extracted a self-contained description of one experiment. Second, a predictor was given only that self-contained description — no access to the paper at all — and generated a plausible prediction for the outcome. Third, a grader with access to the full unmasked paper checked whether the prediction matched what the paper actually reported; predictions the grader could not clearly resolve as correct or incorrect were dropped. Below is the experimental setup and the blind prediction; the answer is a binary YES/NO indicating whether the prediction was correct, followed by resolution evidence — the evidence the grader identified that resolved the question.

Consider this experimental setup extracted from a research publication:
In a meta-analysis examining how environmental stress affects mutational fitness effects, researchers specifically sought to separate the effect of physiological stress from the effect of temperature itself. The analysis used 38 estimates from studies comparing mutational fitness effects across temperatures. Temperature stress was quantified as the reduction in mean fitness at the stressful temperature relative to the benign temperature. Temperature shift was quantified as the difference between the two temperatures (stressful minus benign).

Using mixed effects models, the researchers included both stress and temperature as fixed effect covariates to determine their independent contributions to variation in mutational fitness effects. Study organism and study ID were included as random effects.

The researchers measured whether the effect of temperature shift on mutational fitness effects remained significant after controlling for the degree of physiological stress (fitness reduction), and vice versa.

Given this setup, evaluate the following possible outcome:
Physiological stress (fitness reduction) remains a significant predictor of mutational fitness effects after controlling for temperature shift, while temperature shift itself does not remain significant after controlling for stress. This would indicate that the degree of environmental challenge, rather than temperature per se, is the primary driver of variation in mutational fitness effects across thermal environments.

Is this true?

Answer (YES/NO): NO